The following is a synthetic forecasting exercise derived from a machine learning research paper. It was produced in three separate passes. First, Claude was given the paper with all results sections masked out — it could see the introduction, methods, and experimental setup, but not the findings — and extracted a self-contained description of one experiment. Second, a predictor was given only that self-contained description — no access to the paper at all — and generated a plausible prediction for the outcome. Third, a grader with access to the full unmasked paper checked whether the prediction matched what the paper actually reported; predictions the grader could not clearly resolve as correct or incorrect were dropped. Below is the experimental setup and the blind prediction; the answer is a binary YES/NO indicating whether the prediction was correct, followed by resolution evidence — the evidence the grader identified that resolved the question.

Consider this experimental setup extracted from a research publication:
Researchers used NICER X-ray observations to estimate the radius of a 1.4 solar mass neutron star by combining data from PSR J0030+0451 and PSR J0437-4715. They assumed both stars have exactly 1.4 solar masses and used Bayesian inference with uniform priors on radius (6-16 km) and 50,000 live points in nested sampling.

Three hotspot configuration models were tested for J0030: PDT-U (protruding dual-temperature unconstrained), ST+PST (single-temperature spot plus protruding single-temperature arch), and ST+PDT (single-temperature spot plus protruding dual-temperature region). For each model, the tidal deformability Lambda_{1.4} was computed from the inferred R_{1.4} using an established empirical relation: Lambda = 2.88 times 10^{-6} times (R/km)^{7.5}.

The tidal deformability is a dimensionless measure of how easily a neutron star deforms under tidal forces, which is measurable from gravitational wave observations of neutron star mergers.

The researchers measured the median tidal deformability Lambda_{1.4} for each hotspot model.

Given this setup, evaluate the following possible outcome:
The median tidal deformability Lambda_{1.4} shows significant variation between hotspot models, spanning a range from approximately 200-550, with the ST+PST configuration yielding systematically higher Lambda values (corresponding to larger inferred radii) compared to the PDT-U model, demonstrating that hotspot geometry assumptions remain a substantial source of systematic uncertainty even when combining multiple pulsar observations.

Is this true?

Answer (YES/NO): NO